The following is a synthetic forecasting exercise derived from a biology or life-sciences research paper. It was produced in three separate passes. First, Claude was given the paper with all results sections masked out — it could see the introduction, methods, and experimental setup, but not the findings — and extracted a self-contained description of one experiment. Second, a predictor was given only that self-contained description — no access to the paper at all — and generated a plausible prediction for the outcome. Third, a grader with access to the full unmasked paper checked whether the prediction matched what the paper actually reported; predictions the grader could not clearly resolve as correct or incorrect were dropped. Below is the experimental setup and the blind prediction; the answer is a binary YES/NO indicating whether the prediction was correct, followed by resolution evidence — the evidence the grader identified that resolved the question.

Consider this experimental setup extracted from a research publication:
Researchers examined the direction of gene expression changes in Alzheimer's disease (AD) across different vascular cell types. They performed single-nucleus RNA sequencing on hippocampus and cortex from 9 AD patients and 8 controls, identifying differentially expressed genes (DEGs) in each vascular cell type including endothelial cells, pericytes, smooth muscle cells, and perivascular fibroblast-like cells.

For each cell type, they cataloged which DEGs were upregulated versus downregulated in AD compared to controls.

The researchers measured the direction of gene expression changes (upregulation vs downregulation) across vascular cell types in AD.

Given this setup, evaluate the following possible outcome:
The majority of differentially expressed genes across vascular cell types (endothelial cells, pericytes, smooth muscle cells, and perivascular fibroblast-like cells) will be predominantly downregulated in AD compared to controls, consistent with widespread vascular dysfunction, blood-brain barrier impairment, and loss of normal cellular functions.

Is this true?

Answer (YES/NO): NO